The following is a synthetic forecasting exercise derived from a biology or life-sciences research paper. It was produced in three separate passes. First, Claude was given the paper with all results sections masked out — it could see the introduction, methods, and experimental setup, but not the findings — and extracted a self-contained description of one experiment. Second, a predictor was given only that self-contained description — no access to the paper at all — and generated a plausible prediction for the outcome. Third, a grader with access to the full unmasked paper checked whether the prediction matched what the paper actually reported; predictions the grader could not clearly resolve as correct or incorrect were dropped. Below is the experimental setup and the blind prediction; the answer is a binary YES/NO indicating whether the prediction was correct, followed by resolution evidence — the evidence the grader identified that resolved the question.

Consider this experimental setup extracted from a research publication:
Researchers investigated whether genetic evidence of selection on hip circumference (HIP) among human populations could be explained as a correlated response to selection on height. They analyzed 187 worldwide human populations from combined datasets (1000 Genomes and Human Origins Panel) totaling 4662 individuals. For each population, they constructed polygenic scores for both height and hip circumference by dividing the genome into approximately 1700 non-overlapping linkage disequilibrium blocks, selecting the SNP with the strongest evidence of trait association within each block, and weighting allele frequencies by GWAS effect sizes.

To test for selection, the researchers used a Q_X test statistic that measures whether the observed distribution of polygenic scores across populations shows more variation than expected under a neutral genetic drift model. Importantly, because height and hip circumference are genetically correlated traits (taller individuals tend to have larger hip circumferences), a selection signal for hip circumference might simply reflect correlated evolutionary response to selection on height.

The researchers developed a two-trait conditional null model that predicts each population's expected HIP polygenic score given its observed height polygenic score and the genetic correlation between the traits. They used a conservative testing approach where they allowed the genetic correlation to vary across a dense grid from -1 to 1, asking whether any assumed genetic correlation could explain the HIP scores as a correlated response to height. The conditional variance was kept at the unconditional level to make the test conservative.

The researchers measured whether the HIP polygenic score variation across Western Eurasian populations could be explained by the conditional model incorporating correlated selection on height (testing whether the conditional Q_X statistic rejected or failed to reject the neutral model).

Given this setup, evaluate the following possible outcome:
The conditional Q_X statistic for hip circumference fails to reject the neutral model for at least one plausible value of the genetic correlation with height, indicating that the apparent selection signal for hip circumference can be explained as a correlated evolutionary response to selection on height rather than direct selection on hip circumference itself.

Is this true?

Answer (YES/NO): YES